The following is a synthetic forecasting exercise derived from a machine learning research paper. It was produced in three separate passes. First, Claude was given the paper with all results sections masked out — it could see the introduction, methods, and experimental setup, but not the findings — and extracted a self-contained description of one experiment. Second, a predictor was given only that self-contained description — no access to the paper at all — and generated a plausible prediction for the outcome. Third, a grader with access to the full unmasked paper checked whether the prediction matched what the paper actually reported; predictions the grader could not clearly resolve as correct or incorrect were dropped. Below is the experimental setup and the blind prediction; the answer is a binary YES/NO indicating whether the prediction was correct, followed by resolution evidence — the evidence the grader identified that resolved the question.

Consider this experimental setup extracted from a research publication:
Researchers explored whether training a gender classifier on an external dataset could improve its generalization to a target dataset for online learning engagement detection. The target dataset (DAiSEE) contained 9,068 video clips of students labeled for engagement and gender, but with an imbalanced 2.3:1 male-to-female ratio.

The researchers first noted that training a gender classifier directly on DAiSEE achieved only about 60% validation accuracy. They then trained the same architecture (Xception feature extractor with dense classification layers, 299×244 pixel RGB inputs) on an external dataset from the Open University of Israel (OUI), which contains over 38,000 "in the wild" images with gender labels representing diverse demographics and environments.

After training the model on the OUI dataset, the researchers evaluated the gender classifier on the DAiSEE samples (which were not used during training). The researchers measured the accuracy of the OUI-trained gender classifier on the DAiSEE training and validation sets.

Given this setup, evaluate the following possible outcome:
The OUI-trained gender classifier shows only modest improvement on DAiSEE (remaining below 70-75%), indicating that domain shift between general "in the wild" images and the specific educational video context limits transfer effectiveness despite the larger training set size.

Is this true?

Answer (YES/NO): NO